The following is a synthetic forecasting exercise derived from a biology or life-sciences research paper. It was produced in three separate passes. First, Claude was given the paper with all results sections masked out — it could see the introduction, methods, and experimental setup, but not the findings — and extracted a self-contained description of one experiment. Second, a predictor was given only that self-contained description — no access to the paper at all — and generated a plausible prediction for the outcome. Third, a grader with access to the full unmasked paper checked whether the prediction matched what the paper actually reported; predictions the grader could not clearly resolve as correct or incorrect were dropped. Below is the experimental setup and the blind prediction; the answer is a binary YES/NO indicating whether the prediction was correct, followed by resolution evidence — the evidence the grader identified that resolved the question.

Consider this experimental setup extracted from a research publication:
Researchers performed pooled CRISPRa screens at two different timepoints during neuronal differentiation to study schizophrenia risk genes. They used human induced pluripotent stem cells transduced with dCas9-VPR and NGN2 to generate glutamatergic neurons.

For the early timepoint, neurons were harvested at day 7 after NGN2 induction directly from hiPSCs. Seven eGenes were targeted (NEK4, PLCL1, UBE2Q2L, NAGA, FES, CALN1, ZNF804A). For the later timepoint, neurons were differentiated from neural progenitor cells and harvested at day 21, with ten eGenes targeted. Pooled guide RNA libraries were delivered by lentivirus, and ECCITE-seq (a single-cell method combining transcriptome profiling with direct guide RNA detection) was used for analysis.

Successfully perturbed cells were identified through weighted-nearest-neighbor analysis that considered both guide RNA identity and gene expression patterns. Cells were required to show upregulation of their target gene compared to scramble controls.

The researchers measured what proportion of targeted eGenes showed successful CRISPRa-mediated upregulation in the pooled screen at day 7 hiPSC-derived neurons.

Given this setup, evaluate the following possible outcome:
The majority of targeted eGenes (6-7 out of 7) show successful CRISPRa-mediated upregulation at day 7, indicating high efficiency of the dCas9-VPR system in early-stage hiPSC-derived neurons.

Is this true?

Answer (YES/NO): YES